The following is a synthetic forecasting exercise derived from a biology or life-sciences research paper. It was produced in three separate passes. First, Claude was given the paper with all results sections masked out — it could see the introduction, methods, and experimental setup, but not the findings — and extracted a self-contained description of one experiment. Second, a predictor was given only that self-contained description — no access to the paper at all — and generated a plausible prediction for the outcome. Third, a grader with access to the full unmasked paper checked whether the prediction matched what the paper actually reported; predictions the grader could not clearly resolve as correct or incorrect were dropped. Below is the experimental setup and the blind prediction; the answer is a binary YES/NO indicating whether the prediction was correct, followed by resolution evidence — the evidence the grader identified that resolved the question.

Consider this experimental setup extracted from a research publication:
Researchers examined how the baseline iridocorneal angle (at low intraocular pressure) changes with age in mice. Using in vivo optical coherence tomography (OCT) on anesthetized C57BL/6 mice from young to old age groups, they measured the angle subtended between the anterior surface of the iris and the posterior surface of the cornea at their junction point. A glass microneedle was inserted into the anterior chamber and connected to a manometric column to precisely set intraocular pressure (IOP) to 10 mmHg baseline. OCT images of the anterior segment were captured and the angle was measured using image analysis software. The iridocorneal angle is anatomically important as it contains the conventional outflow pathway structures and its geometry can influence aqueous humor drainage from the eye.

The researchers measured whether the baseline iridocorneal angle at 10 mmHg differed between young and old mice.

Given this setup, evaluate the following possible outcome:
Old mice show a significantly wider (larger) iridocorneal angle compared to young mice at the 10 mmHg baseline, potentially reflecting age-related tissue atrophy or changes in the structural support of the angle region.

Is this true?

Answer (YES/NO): YES